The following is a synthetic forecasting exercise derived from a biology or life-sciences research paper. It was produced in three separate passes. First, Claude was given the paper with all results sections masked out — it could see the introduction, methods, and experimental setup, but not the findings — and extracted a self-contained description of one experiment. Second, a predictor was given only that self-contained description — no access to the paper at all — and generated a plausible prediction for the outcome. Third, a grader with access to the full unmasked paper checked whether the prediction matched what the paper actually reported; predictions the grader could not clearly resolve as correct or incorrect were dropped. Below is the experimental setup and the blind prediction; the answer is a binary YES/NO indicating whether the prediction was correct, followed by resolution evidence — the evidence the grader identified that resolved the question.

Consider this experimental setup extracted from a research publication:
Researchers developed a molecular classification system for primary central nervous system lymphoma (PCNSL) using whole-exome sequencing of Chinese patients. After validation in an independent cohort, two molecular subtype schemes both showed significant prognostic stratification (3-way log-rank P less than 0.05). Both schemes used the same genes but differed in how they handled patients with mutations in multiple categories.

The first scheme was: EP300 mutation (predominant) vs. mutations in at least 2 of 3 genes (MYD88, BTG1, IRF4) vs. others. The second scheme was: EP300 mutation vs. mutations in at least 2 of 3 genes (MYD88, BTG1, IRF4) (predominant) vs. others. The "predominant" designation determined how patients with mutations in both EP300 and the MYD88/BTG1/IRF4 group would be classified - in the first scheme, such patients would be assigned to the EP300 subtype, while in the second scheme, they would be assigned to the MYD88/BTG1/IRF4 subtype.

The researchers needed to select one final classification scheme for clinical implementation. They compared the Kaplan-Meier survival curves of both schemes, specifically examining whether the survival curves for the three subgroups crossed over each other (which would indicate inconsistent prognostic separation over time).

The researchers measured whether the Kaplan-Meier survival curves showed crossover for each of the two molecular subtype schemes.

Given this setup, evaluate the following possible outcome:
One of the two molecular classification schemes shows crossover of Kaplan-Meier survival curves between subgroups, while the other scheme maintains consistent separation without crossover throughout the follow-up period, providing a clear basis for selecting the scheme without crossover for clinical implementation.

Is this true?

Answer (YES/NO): YES